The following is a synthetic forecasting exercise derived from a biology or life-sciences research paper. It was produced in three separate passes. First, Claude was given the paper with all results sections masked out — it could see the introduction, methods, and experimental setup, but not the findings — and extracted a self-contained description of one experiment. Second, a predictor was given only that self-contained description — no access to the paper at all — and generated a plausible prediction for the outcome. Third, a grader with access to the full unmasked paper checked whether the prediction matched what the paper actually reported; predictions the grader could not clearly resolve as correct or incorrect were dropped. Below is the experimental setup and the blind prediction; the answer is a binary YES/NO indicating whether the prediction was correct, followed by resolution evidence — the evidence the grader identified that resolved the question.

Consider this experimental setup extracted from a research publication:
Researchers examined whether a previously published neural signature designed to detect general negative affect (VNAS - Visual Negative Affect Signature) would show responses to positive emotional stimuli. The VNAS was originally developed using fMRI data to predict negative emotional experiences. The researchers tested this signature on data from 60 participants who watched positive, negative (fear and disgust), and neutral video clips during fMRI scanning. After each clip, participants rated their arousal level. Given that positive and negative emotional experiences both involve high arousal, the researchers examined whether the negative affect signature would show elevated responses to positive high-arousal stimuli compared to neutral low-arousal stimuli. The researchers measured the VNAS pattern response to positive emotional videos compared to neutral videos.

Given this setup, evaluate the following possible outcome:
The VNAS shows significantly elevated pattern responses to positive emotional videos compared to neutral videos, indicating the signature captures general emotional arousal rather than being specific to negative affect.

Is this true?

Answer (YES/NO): YES